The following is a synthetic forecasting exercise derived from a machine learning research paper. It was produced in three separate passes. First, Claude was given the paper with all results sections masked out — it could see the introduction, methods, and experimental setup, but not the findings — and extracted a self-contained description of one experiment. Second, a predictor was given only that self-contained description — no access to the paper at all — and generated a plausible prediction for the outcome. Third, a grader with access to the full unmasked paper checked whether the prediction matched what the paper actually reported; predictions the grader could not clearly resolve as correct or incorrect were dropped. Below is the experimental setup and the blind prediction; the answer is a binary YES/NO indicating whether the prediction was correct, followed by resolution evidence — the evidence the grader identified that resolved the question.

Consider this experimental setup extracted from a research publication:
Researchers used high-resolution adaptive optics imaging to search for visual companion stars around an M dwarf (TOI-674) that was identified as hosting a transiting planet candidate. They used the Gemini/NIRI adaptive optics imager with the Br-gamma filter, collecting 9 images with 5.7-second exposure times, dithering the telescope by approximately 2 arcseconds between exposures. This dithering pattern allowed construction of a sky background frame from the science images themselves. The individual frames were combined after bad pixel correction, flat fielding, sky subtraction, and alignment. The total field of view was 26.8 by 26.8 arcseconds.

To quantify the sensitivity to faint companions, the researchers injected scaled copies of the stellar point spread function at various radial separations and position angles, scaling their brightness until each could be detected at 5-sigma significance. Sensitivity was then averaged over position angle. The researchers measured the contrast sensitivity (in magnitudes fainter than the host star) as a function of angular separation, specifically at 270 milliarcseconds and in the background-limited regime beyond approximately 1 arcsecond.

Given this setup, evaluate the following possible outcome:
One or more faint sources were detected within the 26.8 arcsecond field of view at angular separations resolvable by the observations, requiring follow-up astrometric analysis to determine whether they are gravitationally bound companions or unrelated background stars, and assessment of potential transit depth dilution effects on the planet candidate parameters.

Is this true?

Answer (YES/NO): NO